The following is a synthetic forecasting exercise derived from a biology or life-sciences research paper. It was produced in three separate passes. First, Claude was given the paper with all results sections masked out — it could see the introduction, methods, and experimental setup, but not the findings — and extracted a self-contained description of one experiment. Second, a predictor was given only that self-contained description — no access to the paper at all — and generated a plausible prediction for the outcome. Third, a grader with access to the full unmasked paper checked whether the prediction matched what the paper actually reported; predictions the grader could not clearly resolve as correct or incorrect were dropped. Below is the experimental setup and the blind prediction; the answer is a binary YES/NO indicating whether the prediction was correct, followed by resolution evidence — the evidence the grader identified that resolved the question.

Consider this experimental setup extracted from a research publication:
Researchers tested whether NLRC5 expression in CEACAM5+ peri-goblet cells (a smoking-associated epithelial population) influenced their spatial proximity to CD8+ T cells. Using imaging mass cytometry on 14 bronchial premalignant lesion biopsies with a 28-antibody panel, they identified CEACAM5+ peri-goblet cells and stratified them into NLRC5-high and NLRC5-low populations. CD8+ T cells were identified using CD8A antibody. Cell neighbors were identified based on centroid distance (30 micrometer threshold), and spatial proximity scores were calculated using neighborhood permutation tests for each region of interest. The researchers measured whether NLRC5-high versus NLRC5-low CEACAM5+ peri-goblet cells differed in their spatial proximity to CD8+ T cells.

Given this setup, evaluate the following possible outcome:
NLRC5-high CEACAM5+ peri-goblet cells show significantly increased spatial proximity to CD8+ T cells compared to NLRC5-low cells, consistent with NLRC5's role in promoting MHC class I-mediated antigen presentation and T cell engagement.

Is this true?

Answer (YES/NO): NO